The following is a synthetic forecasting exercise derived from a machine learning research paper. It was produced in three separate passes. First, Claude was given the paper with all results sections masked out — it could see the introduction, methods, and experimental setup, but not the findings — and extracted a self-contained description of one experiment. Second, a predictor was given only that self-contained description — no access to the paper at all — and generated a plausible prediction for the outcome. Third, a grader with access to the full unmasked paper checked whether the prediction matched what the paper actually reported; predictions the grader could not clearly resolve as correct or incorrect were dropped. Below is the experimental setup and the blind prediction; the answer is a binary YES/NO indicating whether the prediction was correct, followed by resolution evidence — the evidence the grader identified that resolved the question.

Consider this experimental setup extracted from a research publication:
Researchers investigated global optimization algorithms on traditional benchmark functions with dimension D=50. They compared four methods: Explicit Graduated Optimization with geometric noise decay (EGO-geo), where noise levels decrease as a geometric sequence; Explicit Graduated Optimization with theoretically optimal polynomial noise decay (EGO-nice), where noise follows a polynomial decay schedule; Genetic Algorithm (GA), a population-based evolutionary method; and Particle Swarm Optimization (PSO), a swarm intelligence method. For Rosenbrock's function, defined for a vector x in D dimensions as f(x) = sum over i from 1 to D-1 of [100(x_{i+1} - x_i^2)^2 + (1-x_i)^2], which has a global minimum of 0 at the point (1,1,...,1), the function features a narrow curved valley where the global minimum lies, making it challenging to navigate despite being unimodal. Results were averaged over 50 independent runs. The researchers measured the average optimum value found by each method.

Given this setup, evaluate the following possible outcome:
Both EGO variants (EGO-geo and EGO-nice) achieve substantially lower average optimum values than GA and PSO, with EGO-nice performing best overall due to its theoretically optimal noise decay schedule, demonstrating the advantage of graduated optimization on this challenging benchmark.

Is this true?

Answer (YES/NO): NO